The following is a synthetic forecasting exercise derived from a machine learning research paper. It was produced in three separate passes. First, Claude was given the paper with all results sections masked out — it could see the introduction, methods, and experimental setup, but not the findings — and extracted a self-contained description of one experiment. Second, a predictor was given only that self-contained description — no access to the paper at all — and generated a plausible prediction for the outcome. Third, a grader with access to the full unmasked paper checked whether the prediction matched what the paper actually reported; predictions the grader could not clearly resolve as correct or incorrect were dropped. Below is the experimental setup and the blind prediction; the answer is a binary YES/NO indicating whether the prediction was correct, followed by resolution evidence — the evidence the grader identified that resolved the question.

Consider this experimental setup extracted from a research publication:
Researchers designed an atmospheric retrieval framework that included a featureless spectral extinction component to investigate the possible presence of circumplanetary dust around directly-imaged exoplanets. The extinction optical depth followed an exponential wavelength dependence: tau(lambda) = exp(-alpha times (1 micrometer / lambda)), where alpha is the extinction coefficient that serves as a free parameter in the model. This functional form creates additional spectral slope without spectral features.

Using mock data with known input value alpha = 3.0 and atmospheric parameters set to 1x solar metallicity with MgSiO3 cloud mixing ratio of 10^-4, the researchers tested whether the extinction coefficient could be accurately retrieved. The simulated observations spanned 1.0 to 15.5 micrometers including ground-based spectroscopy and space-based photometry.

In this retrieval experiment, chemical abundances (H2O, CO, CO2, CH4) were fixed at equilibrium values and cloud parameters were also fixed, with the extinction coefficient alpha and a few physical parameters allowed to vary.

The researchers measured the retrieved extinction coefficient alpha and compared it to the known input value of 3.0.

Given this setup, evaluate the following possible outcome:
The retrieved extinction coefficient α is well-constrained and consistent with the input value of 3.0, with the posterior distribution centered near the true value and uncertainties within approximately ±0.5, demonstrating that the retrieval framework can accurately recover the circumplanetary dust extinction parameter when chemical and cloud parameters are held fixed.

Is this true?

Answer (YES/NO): YES